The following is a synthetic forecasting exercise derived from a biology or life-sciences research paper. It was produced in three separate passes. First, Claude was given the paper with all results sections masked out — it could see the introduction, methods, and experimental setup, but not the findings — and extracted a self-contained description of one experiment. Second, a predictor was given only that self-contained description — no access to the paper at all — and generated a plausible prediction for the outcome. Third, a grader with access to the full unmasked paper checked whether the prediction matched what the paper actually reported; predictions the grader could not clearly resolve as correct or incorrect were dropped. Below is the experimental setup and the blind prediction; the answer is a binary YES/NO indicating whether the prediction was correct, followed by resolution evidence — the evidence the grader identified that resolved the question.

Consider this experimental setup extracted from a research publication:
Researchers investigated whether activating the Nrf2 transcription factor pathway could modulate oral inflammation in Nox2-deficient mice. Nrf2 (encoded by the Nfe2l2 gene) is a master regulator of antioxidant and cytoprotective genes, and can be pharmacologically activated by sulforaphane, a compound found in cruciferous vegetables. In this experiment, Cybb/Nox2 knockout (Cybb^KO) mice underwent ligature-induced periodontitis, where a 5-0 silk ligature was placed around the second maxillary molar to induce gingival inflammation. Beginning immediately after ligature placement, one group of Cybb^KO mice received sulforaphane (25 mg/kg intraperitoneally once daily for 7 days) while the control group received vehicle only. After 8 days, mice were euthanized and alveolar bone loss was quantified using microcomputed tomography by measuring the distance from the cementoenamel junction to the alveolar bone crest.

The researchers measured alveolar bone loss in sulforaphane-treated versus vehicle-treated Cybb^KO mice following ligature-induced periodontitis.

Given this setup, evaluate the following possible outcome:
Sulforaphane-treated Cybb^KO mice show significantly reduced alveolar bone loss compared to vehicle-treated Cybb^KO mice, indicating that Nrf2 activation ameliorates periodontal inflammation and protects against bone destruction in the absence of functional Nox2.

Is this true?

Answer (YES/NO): YES